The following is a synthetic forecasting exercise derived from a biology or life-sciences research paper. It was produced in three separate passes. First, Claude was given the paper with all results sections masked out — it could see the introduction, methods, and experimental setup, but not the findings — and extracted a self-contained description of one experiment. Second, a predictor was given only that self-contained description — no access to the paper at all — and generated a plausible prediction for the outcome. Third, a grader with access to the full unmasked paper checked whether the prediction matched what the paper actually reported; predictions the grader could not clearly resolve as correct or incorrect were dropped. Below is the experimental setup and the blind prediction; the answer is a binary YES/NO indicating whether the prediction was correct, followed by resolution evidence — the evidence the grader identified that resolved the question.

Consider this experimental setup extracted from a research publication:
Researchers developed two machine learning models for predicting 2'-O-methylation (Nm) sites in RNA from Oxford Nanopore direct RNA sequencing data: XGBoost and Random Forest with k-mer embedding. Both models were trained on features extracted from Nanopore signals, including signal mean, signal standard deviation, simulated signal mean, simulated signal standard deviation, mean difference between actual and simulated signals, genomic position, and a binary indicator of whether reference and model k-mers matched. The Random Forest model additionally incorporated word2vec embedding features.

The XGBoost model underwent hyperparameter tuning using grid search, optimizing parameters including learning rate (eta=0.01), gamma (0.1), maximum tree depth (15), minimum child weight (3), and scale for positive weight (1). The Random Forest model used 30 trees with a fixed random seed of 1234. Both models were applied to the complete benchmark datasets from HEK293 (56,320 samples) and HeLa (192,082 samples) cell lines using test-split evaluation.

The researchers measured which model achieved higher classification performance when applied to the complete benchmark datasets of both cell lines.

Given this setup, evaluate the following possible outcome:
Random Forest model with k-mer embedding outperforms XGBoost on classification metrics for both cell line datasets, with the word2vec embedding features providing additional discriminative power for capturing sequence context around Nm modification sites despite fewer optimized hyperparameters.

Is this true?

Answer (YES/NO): NO